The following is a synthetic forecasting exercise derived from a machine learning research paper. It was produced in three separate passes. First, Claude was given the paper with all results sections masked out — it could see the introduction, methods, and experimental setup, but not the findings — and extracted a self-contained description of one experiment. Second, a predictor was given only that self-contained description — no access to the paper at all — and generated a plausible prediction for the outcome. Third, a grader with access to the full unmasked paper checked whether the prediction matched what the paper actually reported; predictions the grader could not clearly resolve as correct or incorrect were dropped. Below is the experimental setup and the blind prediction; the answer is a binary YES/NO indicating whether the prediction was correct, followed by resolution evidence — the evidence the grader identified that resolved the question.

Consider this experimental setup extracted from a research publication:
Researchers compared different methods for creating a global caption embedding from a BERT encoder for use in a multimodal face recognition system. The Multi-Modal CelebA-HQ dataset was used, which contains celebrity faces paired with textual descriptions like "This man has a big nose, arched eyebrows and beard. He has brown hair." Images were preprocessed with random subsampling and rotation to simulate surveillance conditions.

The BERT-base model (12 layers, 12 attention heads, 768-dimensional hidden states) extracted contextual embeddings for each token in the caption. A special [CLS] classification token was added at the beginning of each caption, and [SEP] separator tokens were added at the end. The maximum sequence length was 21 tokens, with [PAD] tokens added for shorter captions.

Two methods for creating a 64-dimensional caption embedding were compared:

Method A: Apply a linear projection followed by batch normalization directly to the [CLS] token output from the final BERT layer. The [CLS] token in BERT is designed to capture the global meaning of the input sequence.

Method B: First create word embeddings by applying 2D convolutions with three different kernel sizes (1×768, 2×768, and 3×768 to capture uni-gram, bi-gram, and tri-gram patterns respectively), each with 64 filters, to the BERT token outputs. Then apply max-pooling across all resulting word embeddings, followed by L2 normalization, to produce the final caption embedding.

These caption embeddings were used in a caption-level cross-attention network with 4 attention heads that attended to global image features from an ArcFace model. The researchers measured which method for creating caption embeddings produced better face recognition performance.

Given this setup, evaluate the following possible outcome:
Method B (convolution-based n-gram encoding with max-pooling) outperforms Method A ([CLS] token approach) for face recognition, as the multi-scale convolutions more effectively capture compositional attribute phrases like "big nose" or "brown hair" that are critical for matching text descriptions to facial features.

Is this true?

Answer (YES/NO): YES